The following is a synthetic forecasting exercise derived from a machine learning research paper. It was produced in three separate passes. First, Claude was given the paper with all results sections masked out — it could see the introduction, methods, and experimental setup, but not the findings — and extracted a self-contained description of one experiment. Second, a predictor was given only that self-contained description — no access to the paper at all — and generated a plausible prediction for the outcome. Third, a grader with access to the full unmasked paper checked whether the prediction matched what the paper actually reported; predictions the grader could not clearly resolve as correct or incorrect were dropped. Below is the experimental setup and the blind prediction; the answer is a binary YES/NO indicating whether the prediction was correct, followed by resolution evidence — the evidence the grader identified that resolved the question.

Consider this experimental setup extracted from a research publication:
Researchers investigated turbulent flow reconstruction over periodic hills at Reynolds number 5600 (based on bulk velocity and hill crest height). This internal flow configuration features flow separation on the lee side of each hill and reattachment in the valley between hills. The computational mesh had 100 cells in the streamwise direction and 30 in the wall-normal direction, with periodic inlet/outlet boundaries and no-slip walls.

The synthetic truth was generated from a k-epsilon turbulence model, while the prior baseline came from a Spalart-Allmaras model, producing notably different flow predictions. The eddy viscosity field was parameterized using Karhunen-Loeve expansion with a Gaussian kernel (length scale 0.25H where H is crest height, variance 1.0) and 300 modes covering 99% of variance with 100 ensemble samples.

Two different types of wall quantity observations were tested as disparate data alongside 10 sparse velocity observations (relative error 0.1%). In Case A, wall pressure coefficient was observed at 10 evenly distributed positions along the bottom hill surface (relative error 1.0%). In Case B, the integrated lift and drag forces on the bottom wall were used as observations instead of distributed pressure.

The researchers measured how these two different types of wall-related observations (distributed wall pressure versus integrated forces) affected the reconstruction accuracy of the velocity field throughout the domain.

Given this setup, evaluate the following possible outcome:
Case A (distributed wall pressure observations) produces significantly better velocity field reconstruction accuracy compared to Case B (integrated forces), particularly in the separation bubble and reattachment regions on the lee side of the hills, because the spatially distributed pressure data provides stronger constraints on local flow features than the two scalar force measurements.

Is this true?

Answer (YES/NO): NO